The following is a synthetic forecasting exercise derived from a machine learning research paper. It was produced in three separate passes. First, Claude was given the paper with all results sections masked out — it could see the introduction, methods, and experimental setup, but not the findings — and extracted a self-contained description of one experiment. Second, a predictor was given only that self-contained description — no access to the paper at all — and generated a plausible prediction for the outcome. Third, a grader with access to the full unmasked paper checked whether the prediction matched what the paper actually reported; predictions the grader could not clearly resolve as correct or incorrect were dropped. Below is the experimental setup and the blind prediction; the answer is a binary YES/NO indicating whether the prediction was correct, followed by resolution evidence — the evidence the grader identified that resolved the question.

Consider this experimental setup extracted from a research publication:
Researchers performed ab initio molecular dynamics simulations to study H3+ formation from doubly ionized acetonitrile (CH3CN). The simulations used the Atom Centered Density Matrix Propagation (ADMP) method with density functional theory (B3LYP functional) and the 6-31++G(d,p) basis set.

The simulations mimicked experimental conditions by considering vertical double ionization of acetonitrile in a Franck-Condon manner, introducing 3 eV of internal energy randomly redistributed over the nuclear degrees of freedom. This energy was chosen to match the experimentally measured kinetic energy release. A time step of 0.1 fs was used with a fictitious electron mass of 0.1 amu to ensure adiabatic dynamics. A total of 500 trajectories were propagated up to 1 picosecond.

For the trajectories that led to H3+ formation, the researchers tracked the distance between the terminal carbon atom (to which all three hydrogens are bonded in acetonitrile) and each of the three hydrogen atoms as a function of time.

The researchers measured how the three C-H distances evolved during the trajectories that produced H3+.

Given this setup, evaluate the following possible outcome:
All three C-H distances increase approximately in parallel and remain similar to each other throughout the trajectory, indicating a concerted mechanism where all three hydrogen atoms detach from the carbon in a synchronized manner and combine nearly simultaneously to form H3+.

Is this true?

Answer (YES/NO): NO